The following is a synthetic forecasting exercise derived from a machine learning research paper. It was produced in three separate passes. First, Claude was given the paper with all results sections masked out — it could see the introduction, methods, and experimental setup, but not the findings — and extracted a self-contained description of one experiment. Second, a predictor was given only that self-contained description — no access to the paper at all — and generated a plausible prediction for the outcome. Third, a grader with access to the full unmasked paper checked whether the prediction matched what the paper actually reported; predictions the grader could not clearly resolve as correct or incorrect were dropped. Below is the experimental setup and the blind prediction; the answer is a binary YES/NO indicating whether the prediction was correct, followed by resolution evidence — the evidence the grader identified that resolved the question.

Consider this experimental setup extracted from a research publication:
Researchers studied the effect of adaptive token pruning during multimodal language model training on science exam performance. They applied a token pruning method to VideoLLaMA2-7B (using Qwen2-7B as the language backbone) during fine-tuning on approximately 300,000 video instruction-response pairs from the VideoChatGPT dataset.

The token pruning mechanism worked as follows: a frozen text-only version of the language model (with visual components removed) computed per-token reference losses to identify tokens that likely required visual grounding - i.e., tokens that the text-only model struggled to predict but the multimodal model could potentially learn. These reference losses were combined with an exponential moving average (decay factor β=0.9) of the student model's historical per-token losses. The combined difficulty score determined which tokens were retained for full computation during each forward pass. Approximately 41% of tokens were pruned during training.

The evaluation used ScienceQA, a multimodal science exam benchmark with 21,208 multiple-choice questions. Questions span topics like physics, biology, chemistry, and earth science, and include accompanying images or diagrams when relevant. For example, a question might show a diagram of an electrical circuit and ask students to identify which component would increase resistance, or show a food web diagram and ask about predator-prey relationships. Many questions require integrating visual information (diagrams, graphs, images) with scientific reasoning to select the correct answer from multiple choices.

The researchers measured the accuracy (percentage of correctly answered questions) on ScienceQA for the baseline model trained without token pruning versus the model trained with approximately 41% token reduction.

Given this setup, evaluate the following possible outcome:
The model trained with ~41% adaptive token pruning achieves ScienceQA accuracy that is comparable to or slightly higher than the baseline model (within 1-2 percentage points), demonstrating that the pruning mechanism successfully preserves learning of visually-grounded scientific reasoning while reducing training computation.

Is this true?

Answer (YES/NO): NO